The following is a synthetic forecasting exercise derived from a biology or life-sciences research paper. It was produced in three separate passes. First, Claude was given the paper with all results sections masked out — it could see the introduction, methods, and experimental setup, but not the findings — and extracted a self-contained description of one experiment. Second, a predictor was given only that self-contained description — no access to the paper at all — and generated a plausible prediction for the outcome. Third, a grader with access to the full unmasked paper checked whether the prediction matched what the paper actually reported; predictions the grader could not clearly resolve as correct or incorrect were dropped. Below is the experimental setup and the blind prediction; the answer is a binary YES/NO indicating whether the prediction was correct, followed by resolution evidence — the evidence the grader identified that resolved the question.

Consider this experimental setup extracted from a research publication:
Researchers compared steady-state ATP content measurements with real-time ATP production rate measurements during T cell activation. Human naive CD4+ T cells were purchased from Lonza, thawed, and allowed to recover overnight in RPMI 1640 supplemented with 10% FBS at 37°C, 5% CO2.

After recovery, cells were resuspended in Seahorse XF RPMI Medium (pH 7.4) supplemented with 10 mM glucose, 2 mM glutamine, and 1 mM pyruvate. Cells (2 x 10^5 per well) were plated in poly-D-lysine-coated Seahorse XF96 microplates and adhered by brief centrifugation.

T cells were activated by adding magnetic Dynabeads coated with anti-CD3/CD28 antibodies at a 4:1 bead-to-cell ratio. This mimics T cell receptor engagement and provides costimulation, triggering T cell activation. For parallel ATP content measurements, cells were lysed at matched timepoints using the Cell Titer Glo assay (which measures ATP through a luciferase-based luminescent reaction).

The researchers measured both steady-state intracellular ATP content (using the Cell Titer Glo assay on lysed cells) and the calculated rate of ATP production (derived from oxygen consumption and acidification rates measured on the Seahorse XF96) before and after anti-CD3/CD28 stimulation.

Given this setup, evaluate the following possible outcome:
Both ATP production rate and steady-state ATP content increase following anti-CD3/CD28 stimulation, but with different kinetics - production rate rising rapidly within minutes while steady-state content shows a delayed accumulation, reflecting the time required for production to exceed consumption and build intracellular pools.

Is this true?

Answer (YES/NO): NO